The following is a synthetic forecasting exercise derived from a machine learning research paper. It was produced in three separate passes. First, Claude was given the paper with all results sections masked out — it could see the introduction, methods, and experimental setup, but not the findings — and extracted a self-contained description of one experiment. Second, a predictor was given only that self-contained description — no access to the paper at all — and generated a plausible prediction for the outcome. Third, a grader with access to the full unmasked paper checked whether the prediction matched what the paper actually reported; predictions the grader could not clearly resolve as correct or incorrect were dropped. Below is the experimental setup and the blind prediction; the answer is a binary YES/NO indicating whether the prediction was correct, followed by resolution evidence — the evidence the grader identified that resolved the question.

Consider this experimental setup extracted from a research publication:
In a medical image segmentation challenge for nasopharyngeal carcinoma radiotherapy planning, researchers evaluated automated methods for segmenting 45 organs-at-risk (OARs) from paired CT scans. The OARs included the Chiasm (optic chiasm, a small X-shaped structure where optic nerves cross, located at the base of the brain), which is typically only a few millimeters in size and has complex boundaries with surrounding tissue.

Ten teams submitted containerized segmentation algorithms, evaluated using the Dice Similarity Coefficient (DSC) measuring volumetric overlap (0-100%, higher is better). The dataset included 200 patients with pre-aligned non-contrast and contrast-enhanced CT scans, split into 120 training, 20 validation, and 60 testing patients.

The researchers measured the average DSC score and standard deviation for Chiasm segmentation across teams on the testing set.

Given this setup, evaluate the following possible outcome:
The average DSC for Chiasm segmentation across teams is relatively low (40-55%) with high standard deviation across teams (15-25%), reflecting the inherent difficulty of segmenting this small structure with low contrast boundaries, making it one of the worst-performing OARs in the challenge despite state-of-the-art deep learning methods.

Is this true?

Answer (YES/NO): NO